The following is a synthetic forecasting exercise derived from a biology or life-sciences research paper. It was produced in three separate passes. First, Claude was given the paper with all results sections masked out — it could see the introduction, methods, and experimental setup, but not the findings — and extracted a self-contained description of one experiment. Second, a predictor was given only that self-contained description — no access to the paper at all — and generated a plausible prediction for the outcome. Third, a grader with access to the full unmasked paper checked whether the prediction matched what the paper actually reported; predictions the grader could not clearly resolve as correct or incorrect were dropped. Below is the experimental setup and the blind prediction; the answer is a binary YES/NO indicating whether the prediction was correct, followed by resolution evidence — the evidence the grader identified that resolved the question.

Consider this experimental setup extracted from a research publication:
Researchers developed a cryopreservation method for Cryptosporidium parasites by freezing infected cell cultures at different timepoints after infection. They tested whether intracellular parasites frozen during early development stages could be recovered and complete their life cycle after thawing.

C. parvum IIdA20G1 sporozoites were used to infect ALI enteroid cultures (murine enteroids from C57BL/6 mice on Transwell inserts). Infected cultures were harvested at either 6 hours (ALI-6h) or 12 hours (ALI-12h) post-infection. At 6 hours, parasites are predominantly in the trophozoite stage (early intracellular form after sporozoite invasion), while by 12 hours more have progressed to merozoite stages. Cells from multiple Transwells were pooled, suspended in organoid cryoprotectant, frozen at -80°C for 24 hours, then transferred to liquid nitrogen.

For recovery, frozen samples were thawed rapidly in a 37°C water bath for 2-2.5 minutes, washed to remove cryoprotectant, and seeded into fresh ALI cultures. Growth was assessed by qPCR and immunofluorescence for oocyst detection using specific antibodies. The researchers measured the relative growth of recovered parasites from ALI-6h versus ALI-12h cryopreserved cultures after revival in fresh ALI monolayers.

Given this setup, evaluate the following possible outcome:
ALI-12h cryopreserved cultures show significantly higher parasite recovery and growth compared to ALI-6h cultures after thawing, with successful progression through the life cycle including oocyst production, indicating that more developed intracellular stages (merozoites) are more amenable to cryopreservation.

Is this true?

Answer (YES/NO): NO